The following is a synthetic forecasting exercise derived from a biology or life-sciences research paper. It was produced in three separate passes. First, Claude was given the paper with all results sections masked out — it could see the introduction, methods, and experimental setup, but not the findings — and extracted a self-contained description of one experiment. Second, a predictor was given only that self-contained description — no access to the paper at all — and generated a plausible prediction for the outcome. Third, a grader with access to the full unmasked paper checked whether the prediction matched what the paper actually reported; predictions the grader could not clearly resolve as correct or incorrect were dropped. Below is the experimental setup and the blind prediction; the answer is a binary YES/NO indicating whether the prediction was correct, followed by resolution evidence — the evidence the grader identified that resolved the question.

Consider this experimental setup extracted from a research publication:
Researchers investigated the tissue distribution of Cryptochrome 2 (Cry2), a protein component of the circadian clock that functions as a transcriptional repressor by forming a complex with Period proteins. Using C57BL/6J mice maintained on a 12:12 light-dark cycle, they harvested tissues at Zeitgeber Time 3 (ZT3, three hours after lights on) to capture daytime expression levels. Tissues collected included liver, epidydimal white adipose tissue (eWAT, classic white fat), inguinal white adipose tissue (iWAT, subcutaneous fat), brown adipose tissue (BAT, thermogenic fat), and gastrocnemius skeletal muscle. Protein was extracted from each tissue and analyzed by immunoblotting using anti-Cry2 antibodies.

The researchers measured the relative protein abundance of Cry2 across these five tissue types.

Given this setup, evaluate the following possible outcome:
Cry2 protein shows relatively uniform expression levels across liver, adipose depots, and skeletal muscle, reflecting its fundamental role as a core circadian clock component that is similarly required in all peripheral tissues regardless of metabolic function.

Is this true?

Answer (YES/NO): NO